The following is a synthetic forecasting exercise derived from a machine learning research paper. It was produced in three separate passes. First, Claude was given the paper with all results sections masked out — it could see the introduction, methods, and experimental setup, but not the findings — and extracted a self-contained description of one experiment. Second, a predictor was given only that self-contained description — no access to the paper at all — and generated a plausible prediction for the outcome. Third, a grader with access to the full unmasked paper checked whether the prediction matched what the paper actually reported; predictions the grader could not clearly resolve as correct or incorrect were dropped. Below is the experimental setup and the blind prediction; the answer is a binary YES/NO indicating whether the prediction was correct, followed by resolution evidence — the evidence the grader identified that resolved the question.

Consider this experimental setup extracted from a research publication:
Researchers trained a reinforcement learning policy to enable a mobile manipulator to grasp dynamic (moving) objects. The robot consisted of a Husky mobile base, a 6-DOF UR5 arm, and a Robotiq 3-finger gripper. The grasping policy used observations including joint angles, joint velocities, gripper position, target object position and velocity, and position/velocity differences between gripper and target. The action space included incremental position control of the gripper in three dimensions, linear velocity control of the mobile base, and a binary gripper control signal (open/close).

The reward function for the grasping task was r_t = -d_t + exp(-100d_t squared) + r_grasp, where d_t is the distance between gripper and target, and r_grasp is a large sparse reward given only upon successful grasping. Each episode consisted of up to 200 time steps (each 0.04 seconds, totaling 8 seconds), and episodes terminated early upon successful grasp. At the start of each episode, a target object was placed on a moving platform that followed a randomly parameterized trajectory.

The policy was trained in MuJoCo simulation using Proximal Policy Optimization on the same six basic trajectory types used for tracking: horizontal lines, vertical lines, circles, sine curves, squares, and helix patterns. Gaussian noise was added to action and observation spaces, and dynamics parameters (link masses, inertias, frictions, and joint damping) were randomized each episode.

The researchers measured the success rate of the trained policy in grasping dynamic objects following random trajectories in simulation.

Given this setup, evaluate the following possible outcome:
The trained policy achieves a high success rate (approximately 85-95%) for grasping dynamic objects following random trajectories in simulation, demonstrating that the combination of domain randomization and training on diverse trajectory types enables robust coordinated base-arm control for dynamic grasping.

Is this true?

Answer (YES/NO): NO